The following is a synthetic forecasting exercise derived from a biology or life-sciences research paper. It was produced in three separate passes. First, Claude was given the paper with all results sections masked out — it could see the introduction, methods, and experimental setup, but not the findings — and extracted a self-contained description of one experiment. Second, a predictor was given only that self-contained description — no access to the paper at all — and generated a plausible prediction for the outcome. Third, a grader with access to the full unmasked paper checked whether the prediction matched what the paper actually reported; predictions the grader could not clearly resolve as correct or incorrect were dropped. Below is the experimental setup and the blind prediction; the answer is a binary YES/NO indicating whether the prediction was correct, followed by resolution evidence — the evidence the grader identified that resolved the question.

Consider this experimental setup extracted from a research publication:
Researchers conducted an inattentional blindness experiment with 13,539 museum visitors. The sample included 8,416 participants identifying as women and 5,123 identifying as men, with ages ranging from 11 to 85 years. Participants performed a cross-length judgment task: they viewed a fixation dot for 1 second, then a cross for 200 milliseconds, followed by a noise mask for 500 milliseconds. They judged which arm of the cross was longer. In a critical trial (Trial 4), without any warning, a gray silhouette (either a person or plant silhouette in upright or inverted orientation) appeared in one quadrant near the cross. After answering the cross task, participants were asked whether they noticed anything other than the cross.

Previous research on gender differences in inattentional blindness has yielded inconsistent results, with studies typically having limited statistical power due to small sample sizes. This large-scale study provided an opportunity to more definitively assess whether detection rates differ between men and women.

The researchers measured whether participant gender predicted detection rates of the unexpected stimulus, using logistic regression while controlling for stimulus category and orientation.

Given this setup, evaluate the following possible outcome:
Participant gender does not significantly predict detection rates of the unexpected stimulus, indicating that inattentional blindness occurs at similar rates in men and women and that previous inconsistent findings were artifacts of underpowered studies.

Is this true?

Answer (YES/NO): NO